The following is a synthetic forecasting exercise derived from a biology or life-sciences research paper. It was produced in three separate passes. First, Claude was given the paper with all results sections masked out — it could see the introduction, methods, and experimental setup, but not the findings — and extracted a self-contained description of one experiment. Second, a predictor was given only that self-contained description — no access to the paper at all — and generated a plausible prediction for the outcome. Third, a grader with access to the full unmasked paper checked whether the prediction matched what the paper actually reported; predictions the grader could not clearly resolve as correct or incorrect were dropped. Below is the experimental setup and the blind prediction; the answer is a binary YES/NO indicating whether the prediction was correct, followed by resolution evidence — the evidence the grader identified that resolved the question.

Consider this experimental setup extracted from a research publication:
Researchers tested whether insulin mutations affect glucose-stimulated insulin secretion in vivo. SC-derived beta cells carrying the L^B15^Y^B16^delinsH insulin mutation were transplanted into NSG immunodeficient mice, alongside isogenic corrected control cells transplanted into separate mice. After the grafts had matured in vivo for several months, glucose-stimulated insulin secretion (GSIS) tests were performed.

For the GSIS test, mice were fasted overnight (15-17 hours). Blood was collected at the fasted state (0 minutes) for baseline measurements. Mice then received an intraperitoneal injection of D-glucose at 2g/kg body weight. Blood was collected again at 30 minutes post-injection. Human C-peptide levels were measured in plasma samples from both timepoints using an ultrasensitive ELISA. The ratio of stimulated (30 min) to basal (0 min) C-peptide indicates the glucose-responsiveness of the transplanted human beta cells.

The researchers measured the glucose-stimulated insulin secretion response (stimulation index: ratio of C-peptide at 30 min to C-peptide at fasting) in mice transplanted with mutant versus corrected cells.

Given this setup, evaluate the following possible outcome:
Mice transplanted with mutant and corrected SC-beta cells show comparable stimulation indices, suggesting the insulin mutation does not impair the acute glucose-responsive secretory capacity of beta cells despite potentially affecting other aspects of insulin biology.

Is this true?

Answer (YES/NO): NO